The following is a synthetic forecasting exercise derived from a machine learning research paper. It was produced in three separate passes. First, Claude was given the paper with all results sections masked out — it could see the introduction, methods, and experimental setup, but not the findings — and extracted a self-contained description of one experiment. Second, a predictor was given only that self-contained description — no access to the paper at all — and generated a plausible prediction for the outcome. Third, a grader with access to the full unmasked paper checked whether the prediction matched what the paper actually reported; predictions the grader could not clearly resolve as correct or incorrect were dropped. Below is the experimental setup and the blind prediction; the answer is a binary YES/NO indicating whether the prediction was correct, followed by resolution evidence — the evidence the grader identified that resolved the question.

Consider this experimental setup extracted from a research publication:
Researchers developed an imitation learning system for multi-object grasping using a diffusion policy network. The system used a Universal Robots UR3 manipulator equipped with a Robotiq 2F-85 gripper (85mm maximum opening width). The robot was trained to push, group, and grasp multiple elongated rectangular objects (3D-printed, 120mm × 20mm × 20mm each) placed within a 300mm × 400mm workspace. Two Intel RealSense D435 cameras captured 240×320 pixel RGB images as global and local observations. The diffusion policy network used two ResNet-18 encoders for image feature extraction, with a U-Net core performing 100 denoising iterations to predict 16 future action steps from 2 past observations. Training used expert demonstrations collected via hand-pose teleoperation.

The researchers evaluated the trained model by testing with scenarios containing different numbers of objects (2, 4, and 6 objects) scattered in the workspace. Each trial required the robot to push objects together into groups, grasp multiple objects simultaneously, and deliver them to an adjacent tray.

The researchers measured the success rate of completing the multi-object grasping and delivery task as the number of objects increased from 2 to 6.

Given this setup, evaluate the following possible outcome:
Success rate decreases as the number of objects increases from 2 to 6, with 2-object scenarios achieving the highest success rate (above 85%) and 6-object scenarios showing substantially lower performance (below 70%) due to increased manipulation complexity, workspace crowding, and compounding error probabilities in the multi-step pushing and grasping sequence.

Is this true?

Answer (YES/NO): NO